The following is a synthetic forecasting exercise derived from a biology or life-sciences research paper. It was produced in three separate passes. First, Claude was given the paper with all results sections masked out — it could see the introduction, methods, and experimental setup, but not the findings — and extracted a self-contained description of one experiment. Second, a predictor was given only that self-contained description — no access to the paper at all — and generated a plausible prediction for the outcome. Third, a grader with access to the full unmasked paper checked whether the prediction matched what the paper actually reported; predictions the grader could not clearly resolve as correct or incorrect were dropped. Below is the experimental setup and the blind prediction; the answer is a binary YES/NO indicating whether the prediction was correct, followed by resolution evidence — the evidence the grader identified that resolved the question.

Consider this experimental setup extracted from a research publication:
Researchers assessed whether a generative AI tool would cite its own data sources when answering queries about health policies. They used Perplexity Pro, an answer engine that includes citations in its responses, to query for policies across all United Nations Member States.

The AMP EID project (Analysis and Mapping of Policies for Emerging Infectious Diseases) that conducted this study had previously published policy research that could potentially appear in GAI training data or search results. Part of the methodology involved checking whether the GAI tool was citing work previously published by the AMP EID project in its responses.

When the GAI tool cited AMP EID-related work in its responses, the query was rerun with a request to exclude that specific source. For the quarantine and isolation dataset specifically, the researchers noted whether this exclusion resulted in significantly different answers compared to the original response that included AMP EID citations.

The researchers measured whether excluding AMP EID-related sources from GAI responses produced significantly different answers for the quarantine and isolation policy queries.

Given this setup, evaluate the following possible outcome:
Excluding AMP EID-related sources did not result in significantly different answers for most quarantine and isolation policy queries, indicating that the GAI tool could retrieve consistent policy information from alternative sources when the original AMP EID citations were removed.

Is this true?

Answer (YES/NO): YES